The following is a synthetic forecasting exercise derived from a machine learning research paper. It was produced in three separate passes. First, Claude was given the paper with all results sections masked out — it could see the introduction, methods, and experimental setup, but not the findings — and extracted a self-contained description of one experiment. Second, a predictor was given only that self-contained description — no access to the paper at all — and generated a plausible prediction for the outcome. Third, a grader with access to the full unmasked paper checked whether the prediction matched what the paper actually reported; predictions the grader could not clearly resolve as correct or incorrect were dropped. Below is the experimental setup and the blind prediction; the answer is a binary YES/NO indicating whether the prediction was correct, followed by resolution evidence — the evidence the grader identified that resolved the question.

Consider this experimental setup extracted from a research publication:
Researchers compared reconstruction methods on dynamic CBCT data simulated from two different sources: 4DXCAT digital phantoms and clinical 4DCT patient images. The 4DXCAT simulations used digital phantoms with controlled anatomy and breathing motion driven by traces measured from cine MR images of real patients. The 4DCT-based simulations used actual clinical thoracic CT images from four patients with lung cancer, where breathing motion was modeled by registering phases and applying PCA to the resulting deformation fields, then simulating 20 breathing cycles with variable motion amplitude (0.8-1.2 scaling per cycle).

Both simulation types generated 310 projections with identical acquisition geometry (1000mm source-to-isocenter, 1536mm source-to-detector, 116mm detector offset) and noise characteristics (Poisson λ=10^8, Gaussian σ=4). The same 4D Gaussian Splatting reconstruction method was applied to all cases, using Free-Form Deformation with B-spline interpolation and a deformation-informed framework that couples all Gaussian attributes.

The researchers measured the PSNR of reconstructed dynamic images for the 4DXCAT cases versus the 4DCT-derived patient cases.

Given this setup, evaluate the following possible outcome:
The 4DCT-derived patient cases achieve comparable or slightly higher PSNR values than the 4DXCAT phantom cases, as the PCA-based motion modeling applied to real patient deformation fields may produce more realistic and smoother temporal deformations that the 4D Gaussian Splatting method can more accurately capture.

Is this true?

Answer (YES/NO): NO